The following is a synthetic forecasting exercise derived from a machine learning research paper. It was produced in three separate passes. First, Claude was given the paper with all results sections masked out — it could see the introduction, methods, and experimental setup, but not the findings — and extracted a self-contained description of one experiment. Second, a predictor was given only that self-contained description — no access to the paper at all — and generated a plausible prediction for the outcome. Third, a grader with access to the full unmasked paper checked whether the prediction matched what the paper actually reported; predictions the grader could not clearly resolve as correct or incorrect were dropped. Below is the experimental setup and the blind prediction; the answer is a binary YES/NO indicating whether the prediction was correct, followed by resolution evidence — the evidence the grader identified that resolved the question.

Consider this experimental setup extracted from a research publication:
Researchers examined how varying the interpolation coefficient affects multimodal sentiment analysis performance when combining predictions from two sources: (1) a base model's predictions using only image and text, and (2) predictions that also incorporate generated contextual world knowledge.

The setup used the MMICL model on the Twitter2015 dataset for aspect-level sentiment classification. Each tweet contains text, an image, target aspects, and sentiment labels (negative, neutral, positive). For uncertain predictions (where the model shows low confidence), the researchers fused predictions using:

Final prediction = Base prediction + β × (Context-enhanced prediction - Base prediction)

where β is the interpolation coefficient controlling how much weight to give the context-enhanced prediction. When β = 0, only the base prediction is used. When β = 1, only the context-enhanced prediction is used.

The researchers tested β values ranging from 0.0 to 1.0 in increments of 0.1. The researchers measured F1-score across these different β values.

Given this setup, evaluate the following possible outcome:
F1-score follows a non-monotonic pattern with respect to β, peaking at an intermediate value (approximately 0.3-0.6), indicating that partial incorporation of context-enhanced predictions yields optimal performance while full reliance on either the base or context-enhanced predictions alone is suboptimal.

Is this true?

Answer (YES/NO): YES